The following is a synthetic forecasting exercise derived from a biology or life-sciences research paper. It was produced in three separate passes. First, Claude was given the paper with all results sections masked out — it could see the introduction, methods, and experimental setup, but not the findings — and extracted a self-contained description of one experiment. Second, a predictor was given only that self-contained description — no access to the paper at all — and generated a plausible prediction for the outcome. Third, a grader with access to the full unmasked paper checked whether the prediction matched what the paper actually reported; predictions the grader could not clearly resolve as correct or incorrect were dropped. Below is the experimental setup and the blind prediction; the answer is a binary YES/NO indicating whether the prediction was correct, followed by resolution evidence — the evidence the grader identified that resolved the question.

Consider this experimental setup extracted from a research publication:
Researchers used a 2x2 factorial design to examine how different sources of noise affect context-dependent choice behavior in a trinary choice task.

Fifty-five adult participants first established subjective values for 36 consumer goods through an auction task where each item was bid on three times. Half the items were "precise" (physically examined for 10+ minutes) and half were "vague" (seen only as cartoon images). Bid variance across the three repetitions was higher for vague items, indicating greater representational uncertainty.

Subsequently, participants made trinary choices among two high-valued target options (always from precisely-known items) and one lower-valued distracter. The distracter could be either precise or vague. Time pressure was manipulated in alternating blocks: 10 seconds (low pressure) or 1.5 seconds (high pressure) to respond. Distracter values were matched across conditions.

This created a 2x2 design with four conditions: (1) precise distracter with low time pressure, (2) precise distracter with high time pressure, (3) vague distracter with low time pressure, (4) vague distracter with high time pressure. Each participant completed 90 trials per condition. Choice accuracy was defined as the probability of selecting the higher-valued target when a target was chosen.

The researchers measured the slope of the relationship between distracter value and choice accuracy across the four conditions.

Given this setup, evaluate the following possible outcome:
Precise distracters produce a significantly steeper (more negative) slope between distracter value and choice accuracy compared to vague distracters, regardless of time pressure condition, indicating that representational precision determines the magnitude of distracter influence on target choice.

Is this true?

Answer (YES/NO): NO